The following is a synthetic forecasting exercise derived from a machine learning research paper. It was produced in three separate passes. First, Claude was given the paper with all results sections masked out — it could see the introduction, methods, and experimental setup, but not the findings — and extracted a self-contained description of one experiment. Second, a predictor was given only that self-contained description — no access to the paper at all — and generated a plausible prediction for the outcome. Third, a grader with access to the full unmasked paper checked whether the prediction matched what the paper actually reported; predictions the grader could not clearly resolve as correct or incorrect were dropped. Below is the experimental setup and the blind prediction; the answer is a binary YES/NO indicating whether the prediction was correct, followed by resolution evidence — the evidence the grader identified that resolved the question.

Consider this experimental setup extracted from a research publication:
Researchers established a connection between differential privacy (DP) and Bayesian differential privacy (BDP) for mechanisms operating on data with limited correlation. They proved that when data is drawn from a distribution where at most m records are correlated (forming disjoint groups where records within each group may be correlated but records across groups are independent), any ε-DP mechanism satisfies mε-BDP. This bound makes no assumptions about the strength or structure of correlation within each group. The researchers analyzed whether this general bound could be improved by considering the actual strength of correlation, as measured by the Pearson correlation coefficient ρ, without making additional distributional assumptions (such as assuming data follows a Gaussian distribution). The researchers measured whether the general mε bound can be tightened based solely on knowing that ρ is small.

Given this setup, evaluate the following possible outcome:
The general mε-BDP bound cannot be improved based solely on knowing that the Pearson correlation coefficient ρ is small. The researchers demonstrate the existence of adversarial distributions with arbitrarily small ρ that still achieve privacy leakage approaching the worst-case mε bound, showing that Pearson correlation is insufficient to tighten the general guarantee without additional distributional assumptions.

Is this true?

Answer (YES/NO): YES